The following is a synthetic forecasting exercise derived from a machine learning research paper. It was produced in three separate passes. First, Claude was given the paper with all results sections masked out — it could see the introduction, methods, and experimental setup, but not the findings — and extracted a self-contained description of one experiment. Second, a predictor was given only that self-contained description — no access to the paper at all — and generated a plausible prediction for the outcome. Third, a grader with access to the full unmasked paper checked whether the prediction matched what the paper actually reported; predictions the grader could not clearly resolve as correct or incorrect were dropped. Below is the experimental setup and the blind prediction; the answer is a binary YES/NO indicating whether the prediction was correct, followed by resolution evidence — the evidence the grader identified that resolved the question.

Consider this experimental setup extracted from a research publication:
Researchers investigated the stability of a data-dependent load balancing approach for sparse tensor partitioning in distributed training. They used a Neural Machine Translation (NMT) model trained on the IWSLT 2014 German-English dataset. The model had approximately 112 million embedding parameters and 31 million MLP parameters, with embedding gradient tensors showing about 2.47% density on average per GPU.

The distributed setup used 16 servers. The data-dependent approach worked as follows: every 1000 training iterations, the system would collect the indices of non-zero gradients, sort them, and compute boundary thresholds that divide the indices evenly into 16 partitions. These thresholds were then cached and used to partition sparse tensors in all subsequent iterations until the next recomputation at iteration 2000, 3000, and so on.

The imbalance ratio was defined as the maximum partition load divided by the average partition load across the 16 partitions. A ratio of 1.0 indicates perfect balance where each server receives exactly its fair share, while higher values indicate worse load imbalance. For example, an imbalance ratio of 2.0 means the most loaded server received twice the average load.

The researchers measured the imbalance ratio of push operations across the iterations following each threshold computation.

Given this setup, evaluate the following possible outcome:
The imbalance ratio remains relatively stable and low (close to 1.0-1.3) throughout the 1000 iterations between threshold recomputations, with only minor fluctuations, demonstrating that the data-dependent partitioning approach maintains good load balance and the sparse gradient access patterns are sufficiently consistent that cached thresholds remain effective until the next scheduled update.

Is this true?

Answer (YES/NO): NO